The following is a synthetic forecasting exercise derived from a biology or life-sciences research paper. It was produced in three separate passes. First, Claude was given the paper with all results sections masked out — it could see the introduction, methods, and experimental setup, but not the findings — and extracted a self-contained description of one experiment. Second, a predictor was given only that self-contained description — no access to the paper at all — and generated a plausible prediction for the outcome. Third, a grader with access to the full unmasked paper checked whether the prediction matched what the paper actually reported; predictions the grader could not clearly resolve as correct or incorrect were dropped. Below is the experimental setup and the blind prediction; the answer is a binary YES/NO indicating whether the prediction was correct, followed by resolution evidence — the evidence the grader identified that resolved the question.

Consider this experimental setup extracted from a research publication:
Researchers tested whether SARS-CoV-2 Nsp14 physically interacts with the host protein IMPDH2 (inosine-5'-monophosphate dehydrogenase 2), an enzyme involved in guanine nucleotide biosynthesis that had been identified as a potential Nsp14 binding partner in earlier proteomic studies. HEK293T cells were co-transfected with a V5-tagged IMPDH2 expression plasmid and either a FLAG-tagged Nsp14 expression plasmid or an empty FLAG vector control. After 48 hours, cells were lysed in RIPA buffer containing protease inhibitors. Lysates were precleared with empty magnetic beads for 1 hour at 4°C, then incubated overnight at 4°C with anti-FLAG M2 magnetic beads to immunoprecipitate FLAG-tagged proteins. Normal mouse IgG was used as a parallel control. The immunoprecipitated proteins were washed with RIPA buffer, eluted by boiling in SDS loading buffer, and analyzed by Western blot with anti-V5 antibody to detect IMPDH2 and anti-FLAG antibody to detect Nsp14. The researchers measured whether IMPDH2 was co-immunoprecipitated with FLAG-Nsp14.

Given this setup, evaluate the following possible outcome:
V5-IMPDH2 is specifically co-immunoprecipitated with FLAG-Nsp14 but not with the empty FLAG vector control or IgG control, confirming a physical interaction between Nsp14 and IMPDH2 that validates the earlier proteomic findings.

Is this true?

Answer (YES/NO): YES